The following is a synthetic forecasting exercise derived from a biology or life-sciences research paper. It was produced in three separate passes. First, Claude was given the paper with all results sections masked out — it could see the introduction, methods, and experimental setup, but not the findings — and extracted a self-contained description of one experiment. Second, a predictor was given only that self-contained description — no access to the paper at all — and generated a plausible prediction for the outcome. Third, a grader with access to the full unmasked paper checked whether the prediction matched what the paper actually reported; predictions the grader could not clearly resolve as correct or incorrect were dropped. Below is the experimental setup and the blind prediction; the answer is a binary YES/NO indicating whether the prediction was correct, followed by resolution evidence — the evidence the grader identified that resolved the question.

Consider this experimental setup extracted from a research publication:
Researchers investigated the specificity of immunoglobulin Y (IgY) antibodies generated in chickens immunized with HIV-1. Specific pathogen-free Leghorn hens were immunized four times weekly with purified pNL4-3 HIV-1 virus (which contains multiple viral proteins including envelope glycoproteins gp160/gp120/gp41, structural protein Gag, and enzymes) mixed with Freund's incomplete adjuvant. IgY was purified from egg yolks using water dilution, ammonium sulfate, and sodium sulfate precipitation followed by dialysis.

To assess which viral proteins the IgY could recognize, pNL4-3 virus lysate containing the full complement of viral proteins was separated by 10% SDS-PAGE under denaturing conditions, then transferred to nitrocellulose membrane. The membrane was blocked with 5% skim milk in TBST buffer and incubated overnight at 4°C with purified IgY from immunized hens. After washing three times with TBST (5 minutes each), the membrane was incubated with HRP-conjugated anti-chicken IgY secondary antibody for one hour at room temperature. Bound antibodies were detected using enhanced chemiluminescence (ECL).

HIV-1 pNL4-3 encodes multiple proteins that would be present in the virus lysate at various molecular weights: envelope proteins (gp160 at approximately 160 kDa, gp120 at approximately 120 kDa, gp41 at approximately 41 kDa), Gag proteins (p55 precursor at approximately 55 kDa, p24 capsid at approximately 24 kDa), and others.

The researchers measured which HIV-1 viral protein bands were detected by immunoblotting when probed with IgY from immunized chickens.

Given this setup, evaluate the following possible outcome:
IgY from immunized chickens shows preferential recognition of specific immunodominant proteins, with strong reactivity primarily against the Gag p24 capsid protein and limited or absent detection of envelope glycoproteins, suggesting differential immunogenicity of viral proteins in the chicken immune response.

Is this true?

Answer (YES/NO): NO